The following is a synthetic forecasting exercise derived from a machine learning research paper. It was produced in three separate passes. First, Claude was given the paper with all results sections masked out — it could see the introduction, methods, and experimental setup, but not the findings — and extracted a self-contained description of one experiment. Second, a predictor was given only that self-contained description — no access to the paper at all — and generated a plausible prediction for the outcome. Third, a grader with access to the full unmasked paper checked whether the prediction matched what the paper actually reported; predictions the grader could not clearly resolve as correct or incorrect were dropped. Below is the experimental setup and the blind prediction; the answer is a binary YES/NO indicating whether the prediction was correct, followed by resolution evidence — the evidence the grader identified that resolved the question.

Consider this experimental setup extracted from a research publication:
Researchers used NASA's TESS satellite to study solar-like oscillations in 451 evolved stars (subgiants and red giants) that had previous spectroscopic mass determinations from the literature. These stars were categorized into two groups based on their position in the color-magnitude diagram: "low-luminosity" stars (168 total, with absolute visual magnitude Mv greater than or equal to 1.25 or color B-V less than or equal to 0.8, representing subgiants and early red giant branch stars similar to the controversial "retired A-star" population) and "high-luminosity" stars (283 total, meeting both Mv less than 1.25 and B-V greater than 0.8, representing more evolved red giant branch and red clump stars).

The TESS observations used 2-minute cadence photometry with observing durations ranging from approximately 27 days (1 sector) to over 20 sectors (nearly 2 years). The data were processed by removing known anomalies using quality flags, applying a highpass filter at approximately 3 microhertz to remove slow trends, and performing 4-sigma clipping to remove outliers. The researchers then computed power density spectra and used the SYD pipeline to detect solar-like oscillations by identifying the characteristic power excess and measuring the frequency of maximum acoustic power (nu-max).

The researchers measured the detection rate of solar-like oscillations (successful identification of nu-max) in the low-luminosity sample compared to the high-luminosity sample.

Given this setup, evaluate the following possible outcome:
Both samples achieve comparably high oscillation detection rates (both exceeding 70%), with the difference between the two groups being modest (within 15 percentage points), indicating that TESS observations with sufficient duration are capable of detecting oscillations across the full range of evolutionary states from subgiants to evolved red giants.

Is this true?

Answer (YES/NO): NO